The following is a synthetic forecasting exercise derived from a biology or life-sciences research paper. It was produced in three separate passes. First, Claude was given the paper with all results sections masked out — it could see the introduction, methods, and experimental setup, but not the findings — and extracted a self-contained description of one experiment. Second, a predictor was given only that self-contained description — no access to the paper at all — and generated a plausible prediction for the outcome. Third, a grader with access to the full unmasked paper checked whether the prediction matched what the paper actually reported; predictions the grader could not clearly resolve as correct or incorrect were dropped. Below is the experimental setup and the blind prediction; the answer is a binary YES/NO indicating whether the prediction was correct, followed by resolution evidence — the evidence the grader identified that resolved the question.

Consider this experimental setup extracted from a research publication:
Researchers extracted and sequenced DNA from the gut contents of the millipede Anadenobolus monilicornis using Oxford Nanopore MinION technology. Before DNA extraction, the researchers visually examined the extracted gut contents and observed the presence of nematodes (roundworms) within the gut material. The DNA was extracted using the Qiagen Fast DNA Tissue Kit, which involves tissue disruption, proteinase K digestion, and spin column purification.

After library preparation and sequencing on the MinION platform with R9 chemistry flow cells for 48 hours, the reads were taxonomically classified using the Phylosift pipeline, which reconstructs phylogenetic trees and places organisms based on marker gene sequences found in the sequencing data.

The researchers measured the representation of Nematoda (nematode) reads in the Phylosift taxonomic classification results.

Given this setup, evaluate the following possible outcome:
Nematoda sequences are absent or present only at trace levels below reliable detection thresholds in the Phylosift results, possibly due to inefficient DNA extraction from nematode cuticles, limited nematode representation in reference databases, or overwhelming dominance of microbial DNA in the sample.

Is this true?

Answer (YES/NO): YES